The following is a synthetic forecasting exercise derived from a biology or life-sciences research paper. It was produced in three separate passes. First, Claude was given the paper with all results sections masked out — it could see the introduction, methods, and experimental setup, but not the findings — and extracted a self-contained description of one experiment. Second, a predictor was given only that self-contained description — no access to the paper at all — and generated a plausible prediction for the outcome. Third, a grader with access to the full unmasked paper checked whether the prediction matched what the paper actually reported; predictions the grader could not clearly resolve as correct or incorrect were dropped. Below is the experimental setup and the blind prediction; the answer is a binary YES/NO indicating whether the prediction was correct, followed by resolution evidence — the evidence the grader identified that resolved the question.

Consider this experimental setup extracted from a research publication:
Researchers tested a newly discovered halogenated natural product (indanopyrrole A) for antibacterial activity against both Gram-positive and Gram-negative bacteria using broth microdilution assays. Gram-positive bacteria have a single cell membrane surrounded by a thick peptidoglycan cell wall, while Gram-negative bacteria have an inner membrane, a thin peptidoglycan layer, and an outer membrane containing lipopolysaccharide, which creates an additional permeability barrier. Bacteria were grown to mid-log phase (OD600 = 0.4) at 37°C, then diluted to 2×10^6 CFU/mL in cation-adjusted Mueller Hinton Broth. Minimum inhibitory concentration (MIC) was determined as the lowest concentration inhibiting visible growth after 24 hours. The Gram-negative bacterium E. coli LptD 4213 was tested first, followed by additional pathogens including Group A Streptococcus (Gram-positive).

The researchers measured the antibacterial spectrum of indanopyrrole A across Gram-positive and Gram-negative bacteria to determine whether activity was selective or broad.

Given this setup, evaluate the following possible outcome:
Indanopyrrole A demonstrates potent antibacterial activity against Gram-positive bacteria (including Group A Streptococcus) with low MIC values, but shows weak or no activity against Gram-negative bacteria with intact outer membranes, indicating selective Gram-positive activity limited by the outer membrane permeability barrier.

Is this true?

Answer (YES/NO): NO